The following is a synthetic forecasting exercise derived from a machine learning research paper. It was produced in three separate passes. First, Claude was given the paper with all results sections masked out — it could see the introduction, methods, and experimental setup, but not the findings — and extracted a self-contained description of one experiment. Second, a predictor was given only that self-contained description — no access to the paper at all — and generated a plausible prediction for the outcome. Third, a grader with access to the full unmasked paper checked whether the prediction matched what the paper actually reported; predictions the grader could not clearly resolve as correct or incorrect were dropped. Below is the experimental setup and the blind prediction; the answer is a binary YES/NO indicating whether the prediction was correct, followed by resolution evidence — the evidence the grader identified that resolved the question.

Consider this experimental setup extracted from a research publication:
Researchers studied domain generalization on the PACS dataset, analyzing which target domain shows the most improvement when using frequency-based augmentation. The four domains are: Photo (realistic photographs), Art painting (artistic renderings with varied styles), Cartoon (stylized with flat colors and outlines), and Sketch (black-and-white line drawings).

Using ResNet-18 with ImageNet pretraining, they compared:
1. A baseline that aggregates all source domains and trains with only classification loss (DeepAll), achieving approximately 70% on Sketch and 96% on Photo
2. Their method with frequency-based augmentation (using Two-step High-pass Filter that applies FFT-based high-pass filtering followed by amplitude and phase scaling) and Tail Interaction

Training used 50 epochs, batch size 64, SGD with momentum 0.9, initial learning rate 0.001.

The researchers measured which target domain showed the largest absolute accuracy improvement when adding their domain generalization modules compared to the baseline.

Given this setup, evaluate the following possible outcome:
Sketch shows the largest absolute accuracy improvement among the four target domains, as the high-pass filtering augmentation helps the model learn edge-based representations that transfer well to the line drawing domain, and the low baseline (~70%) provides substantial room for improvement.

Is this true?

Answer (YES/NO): YES